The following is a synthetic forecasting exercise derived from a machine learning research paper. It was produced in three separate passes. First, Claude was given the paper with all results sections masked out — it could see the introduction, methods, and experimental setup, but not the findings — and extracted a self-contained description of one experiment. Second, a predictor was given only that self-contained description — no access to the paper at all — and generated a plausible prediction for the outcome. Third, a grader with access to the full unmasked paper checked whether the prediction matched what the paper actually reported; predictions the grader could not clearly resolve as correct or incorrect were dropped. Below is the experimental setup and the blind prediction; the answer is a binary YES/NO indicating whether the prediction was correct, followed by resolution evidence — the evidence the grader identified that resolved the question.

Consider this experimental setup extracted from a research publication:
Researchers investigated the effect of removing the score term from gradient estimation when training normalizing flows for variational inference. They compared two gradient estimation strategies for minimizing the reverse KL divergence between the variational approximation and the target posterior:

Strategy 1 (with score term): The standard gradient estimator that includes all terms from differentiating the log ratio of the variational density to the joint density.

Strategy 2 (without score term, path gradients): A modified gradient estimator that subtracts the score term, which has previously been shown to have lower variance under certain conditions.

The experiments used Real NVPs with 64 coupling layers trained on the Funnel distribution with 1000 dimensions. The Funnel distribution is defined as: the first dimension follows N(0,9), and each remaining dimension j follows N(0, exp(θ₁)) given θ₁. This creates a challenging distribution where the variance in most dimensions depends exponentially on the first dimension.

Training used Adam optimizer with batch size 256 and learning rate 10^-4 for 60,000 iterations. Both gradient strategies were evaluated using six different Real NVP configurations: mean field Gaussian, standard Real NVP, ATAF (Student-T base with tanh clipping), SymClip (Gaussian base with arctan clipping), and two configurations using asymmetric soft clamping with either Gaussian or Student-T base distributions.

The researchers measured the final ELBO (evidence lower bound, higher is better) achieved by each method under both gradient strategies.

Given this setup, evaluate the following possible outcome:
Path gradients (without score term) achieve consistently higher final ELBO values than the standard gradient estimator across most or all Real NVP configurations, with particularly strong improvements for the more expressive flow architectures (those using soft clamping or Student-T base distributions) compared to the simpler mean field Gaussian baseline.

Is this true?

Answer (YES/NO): YES